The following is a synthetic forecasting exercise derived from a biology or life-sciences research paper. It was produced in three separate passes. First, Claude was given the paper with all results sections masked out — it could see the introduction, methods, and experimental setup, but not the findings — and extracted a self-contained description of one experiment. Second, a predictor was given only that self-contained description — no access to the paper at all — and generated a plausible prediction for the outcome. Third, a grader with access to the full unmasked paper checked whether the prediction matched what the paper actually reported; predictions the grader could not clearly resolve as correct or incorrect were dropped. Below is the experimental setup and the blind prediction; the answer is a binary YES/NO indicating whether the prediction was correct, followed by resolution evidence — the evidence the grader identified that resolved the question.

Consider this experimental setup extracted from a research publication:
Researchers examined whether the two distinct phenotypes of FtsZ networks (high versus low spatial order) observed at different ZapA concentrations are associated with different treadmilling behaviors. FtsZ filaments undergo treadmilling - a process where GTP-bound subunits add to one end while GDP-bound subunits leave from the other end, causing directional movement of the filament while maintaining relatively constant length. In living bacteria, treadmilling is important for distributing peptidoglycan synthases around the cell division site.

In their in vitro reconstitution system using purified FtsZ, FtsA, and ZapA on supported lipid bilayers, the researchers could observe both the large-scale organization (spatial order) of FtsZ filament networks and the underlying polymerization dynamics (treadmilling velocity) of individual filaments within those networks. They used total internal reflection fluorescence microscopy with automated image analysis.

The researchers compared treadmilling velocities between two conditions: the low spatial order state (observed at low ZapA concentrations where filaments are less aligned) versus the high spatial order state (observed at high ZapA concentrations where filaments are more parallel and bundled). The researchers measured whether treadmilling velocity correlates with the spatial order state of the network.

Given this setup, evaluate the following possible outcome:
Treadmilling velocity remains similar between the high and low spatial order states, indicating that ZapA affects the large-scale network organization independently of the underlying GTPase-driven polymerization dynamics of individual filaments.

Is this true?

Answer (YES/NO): YES